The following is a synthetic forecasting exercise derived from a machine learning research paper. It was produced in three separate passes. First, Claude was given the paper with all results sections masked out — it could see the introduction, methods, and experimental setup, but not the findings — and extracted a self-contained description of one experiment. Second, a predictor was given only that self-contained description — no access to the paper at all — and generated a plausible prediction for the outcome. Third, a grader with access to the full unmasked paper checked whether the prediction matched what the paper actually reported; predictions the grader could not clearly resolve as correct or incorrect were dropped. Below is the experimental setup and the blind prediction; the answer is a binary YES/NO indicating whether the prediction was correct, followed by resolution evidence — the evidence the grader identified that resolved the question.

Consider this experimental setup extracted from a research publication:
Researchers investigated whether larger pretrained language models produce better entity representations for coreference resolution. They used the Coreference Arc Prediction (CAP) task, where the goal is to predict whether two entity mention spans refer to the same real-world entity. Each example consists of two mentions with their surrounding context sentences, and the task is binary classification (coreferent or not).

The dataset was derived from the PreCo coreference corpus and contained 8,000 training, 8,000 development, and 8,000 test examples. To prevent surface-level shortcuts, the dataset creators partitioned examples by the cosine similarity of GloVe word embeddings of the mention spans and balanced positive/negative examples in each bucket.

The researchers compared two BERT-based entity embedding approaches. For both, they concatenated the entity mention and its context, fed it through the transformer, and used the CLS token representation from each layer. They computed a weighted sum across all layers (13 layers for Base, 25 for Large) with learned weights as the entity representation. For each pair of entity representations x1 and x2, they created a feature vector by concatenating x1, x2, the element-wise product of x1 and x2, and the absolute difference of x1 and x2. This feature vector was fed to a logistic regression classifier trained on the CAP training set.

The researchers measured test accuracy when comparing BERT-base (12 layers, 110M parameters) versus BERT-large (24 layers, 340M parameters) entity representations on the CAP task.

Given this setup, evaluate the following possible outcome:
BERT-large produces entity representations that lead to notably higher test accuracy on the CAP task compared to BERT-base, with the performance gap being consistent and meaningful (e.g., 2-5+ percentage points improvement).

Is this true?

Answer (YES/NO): NO